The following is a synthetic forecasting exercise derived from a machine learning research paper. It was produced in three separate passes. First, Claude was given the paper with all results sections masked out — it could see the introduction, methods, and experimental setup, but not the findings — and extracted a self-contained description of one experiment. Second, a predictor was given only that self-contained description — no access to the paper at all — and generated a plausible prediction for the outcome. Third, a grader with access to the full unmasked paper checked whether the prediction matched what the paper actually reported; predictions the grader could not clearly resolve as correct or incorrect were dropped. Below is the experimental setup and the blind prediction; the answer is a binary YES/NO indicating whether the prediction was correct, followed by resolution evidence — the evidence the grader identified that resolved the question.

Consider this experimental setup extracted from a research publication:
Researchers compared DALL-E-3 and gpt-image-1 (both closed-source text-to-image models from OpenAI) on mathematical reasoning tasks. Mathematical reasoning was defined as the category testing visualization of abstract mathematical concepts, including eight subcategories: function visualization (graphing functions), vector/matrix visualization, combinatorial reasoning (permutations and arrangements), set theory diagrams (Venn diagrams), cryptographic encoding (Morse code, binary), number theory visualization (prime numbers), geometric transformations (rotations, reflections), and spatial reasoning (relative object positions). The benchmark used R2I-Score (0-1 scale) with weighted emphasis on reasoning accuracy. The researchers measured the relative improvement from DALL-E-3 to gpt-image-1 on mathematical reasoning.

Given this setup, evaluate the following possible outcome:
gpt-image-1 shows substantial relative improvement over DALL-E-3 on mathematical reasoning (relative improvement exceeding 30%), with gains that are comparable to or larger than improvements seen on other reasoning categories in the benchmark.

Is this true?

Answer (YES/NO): YES